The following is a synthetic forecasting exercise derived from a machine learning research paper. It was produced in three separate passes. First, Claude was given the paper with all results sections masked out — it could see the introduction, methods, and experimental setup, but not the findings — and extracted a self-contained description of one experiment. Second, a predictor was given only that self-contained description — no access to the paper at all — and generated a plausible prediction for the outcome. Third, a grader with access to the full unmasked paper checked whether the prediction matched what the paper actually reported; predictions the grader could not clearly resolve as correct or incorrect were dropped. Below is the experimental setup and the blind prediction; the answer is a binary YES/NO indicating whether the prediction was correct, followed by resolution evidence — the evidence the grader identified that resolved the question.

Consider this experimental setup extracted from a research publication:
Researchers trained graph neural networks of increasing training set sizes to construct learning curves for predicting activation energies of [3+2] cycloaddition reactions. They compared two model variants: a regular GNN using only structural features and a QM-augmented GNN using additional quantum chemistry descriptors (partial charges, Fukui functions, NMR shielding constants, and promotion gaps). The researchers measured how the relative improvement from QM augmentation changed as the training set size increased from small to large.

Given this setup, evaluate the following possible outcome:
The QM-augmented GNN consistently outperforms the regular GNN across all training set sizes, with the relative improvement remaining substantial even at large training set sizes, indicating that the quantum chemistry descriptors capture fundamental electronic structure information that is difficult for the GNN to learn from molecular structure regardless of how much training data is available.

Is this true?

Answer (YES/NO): NO